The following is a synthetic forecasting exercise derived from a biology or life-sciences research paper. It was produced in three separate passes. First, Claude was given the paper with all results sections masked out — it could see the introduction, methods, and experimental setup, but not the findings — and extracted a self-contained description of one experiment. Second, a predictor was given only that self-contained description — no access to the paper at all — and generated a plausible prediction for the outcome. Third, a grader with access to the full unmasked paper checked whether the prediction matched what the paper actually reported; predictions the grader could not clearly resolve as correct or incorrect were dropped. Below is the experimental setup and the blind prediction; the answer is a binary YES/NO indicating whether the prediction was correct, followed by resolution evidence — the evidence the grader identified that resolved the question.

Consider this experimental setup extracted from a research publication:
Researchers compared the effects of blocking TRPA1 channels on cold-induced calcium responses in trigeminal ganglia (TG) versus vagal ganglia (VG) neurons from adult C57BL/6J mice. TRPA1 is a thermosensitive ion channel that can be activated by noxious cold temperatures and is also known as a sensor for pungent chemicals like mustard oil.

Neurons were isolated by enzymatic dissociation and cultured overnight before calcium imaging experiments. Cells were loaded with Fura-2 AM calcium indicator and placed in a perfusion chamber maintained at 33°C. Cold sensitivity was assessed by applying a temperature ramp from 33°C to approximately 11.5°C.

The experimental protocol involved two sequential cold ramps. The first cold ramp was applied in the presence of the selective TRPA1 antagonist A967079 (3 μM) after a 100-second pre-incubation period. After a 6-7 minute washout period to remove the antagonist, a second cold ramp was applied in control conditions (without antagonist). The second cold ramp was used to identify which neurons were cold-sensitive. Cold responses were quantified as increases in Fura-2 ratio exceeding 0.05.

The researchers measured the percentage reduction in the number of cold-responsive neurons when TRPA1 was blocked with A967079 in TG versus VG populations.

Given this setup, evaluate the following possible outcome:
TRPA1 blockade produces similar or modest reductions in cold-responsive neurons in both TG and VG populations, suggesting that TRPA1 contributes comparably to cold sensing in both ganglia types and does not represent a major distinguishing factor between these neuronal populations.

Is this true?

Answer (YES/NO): NO